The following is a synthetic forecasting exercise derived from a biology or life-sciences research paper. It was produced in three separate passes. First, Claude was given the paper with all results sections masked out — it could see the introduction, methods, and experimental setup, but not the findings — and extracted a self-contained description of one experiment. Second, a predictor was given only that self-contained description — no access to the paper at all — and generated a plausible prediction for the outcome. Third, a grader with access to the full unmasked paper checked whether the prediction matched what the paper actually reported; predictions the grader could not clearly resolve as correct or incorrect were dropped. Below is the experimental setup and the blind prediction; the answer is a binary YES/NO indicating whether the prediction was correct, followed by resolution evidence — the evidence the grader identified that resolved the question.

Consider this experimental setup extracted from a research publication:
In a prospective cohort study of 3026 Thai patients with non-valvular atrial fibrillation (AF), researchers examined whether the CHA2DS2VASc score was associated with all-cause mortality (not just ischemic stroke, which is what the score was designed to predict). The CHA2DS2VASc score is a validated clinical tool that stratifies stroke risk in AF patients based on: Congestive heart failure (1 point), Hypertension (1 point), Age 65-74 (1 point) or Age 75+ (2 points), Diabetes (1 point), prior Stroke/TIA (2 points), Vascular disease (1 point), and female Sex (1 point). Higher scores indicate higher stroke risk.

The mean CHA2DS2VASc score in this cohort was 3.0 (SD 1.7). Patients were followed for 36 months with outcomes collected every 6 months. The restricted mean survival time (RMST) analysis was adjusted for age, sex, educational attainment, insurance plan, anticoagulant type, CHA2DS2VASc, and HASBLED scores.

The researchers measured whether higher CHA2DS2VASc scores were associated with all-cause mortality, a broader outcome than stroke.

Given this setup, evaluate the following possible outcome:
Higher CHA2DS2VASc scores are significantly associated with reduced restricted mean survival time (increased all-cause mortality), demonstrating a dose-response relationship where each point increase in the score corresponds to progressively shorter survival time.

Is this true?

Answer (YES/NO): YES